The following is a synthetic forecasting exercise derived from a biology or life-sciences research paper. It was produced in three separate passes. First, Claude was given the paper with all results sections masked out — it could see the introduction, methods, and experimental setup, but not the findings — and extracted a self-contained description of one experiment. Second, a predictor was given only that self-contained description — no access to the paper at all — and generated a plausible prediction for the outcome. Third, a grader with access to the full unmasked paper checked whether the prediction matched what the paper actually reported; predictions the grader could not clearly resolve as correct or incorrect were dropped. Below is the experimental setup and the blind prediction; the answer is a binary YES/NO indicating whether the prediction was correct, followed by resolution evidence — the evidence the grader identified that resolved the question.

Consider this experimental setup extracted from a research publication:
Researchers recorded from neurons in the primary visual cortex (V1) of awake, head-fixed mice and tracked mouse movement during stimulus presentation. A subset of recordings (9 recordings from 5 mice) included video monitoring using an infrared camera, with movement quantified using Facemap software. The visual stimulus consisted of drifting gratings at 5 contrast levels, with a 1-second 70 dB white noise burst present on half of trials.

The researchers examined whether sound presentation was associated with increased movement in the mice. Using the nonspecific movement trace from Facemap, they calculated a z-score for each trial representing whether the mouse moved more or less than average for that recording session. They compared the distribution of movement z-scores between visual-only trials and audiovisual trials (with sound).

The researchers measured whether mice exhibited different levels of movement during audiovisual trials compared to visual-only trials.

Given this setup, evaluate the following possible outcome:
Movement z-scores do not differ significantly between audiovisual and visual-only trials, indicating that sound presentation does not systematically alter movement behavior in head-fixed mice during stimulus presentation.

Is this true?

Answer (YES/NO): NO